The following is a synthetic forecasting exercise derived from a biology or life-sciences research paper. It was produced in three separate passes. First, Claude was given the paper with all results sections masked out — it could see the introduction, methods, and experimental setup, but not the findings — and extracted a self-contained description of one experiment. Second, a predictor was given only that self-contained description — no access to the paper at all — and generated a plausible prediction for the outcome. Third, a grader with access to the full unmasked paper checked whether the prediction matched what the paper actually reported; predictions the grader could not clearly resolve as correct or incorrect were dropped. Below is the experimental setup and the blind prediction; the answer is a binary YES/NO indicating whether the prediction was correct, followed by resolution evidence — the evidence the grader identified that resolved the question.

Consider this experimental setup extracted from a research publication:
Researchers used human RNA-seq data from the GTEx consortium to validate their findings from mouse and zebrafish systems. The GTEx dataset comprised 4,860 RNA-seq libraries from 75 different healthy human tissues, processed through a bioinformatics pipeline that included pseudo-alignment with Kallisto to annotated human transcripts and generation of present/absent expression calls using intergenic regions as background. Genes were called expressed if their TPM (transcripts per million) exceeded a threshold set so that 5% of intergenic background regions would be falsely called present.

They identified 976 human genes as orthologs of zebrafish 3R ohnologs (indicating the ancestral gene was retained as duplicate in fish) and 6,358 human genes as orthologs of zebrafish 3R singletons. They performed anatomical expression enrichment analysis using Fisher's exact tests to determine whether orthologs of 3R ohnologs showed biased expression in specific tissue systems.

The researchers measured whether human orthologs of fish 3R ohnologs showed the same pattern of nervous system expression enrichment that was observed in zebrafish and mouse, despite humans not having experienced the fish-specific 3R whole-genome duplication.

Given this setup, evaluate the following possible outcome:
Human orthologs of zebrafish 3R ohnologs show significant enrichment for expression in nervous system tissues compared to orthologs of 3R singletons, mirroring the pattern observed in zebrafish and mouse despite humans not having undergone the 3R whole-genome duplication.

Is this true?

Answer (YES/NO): YES